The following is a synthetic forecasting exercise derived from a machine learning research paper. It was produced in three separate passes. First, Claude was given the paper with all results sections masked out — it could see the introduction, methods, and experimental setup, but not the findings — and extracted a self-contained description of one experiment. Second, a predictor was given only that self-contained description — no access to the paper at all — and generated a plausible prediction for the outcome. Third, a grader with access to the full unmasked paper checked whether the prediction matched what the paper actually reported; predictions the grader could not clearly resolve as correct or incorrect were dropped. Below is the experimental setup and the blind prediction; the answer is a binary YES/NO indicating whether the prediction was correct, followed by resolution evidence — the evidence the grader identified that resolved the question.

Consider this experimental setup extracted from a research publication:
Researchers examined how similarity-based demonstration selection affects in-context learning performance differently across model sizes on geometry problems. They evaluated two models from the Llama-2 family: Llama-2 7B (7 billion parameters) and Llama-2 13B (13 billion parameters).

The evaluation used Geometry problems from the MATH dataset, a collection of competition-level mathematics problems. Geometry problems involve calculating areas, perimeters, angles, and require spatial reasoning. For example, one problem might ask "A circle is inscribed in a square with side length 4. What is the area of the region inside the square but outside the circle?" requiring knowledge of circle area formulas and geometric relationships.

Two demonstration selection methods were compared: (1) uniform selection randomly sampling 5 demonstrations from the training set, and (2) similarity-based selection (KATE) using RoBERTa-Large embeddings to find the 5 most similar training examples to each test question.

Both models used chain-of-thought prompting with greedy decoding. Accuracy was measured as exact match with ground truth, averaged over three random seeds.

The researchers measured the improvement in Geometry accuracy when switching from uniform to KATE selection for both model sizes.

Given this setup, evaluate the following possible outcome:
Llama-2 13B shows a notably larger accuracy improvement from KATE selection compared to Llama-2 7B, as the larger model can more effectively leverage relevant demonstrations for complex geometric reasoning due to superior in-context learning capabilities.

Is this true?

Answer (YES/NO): NO